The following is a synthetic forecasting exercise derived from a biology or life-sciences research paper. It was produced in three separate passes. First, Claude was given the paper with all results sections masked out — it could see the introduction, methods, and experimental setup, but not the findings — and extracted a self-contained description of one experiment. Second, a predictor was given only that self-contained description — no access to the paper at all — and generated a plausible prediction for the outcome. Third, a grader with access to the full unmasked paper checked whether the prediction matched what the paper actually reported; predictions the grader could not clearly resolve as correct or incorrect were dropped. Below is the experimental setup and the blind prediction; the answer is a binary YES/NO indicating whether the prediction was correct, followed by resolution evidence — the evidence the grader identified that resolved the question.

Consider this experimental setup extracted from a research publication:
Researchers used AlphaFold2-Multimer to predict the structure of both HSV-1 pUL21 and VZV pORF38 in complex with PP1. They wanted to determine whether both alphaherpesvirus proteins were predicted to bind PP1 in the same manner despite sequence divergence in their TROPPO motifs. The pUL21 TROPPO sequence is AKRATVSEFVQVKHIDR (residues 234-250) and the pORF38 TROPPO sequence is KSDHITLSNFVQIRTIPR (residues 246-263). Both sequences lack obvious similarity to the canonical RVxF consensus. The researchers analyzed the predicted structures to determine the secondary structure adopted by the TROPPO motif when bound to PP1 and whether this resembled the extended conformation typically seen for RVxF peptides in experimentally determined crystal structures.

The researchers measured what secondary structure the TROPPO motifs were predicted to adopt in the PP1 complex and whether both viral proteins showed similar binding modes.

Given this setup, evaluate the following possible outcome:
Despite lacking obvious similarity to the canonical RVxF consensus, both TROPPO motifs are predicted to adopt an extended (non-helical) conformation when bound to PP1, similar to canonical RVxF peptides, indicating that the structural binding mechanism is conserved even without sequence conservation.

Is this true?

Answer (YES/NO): YES